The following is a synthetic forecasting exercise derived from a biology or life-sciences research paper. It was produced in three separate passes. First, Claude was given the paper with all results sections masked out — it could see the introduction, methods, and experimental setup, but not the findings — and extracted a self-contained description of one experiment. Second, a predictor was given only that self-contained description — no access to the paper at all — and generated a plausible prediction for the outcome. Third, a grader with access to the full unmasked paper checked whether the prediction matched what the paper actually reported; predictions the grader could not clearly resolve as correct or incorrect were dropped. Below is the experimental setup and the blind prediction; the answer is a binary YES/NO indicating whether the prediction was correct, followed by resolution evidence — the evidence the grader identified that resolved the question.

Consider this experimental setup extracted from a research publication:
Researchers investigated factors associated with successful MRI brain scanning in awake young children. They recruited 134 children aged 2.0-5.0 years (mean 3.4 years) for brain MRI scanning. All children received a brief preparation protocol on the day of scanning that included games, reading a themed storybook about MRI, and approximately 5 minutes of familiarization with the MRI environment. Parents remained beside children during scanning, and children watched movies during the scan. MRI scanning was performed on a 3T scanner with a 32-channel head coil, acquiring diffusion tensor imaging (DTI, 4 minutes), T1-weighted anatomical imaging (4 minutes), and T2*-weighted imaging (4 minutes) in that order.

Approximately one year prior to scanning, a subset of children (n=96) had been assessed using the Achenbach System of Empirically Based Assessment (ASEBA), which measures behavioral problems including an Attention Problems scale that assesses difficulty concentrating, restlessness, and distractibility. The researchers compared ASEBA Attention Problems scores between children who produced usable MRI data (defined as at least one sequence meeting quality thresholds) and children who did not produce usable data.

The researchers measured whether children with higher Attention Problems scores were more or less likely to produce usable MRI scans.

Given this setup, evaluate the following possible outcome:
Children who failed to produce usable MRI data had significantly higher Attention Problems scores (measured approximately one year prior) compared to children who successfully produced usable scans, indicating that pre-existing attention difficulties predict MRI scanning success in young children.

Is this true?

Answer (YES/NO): NO